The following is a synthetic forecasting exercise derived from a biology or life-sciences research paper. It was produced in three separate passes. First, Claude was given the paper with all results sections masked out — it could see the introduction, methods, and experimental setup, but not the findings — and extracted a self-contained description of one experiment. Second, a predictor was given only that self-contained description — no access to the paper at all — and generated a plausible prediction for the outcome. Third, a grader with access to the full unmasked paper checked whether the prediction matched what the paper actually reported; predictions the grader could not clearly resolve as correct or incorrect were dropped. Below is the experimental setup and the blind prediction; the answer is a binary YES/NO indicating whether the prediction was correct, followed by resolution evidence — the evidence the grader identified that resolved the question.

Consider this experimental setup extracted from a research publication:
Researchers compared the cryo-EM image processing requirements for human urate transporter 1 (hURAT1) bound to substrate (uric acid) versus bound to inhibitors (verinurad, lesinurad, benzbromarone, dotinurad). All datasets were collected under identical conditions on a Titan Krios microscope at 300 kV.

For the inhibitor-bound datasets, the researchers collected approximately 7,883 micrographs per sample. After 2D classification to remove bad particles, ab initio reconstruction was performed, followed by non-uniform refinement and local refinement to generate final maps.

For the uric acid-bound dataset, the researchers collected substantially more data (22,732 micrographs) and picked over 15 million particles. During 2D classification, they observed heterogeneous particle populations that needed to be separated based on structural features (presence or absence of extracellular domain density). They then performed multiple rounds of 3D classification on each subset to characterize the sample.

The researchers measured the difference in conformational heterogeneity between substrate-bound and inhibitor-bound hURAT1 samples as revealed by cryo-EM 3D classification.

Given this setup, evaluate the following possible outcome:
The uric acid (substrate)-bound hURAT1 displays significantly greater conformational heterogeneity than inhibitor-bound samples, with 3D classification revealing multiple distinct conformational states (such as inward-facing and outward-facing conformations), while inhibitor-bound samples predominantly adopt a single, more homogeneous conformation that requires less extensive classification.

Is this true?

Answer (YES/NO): YES